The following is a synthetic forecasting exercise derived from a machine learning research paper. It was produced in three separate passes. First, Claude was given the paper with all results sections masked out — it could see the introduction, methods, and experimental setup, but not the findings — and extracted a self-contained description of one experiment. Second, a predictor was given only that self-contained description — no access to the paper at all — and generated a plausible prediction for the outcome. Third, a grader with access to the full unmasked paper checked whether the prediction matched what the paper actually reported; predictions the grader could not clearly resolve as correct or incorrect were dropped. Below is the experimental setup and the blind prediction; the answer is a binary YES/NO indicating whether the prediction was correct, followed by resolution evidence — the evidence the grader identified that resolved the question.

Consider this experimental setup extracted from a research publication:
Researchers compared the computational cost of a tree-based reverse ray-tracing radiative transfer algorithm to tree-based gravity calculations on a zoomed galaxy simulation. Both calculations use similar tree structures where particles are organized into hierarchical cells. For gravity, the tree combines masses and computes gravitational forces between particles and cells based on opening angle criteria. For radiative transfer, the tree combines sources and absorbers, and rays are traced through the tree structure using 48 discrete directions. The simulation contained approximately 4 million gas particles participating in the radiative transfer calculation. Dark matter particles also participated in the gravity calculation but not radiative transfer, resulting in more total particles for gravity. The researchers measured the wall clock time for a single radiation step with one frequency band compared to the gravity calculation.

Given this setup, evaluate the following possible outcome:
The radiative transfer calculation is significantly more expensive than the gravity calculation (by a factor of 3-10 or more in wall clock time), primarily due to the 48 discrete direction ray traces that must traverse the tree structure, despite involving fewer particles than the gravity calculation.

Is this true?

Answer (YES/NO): NO